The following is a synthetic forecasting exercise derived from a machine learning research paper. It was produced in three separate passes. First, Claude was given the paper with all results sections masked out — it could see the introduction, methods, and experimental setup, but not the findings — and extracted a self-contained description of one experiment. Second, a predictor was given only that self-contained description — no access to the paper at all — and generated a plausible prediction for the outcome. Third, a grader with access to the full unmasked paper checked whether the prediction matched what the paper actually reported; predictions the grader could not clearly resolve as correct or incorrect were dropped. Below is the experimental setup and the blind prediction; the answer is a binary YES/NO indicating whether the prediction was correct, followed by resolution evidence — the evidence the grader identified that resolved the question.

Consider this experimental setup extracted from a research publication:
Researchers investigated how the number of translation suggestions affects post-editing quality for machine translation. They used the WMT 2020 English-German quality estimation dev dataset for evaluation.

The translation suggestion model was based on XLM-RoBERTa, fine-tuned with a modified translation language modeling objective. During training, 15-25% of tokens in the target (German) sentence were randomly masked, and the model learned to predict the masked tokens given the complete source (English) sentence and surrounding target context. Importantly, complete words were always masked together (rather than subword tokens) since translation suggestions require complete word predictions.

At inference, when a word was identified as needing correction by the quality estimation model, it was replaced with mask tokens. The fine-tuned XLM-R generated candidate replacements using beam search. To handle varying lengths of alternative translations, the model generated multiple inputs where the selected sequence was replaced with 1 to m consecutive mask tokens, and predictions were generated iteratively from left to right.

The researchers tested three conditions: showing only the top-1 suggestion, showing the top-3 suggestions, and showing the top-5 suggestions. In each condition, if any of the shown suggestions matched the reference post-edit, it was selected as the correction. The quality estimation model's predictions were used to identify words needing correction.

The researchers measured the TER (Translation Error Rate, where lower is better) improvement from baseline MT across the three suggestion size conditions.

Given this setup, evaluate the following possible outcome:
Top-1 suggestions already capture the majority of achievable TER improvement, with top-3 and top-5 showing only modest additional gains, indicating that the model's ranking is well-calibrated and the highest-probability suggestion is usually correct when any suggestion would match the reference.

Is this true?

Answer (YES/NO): NO